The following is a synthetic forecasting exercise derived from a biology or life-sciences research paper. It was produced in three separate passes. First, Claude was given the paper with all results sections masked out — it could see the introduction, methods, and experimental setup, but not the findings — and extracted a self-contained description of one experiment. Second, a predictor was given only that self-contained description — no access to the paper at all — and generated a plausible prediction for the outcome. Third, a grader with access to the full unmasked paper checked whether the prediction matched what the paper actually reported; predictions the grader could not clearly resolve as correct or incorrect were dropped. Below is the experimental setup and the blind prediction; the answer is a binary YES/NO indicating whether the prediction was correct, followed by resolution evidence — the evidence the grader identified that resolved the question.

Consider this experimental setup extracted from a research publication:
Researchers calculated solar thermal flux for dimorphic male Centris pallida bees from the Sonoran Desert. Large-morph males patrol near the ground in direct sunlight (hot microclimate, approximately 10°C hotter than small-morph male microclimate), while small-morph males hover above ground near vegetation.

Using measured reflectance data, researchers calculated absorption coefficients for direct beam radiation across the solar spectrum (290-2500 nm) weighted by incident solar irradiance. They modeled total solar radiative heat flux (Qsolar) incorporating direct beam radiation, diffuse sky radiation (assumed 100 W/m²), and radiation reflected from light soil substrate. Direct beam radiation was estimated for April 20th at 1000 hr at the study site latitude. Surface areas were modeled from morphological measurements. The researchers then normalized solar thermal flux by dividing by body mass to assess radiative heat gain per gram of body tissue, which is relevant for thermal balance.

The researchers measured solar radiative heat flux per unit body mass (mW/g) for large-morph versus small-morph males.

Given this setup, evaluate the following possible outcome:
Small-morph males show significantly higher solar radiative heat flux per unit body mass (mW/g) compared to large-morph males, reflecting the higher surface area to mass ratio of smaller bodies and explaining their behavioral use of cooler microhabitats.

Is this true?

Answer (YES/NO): YES